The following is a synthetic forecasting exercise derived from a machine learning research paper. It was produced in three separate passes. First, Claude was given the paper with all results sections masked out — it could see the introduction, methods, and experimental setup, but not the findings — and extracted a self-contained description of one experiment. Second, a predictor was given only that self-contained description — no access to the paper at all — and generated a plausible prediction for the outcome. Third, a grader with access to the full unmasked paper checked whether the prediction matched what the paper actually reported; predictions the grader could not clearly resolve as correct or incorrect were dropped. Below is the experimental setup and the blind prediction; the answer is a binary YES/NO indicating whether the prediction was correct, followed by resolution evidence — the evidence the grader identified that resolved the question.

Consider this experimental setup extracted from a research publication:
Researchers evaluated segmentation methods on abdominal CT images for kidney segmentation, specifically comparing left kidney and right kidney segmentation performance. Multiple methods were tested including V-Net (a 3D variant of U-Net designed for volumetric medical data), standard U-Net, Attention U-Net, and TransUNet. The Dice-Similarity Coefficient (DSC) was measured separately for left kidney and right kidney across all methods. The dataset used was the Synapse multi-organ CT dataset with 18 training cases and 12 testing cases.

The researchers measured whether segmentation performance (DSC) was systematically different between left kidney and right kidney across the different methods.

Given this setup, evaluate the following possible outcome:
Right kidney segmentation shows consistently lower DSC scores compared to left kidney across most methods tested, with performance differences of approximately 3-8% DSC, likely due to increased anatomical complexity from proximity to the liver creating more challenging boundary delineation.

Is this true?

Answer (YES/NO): NO